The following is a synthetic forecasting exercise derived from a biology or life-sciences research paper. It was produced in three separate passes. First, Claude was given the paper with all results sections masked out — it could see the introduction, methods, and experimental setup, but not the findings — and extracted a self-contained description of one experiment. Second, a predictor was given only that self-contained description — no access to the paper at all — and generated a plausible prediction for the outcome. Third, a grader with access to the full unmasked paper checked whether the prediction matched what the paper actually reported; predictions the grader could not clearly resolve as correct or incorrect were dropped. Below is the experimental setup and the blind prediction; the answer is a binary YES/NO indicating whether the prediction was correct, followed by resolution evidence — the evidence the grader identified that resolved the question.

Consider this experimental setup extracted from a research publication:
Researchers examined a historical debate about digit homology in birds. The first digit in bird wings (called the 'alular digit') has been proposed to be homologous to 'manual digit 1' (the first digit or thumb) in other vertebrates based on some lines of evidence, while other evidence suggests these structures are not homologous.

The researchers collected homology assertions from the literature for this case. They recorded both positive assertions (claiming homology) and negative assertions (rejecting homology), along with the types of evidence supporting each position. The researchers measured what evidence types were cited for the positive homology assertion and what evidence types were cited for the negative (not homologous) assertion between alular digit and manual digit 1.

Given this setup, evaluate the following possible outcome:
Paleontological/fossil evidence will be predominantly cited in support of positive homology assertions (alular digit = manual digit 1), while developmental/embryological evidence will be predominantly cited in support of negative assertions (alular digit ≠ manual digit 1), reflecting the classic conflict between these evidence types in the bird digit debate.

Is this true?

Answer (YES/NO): NO